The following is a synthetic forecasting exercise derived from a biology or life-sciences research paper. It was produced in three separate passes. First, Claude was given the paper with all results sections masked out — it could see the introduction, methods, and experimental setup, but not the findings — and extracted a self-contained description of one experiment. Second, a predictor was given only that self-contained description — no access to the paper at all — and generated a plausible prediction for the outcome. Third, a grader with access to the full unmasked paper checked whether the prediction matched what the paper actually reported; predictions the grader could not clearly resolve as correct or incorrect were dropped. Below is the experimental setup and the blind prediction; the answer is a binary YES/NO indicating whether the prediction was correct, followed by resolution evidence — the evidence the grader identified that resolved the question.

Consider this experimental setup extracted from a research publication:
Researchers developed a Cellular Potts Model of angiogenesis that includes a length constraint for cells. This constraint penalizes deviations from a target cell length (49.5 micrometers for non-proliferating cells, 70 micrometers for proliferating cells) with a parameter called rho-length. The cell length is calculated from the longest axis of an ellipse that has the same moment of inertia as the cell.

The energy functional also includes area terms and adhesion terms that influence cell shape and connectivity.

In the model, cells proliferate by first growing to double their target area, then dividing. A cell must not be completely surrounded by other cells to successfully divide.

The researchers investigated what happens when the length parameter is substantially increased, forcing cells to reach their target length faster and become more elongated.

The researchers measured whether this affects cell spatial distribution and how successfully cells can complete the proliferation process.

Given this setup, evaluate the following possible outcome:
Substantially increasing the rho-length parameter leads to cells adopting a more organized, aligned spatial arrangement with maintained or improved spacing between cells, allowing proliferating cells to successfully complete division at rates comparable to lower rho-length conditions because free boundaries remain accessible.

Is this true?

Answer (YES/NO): NO